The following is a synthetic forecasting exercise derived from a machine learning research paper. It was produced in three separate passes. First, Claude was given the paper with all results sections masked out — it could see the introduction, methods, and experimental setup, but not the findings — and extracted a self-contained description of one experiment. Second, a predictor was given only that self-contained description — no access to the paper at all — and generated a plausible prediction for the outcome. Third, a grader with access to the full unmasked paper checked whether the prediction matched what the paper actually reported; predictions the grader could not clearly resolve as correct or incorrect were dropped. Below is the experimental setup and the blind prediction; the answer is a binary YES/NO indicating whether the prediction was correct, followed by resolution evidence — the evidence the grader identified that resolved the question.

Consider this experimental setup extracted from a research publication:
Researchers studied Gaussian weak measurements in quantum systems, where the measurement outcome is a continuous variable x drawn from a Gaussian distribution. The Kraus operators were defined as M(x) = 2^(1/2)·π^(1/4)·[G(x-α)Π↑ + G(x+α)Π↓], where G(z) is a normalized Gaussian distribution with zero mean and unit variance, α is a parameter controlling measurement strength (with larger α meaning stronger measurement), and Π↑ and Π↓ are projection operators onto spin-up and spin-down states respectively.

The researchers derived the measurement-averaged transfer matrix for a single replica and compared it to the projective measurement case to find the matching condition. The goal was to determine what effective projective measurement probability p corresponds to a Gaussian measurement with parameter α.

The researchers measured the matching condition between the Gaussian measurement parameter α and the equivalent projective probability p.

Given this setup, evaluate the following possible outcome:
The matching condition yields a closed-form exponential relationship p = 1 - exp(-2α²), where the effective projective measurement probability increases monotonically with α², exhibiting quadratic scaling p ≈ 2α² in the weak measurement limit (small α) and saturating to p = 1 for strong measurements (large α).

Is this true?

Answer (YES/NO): NO